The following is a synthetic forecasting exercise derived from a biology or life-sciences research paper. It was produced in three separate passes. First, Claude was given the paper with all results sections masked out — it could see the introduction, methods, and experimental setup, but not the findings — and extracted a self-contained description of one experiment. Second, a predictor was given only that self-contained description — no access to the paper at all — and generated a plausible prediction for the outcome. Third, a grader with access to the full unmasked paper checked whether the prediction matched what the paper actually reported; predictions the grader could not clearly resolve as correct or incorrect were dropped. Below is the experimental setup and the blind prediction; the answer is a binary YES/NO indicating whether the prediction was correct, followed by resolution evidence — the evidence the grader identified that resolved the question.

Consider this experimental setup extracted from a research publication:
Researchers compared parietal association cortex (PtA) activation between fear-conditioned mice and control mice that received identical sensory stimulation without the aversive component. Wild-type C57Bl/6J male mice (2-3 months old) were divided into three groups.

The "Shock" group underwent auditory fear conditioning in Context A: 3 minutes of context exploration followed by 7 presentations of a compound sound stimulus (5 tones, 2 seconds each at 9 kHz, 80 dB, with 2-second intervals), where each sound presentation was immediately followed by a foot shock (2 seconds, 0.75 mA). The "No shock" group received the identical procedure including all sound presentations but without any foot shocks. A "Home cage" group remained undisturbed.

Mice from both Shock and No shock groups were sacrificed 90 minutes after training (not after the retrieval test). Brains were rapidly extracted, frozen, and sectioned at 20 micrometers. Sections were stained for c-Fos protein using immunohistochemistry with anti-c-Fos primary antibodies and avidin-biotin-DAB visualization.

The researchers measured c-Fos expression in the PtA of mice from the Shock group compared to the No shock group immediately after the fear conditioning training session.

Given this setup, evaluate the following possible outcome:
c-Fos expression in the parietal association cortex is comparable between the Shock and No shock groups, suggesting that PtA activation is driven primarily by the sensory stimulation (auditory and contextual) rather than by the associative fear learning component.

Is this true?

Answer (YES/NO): YES